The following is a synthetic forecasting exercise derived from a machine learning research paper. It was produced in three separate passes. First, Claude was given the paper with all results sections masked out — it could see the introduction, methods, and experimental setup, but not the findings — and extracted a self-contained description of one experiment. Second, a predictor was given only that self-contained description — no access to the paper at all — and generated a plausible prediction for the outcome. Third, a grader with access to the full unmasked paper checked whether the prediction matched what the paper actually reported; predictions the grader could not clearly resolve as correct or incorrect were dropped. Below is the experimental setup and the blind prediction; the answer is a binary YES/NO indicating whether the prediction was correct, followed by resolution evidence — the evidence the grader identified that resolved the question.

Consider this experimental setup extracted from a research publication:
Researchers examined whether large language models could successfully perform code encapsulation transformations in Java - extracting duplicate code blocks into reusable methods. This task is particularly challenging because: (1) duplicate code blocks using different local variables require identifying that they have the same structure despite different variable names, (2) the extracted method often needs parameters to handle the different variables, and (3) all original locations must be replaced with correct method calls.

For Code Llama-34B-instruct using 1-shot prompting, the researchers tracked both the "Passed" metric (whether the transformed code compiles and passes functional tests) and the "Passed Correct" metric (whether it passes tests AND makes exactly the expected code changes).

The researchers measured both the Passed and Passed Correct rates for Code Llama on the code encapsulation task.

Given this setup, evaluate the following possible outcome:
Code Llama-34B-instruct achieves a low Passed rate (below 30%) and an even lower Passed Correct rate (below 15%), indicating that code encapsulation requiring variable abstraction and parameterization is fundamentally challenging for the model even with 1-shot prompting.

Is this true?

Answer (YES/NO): NO